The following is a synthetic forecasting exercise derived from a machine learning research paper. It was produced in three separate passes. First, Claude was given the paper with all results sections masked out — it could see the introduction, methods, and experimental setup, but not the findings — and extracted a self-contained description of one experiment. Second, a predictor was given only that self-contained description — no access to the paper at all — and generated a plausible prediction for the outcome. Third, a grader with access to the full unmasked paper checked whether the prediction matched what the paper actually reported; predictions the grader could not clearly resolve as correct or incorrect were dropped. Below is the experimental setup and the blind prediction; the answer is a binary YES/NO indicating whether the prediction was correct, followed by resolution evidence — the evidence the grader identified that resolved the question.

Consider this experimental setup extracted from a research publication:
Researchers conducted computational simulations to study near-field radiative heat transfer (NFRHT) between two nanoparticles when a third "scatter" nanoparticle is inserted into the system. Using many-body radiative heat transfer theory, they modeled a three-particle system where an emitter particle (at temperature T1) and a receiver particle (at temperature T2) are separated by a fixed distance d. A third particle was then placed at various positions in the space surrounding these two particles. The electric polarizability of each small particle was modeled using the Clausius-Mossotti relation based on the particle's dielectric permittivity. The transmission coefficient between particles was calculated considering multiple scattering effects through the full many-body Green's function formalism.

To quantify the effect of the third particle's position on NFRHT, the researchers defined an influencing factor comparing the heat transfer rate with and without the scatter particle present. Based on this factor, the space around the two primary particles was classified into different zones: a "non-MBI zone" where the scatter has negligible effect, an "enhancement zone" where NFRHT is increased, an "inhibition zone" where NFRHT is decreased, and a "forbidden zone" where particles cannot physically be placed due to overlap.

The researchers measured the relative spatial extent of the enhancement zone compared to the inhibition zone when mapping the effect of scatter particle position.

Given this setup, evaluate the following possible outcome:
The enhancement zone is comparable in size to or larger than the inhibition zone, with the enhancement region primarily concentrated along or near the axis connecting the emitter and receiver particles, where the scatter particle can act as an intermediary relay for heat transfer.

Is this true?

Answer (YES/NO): NO